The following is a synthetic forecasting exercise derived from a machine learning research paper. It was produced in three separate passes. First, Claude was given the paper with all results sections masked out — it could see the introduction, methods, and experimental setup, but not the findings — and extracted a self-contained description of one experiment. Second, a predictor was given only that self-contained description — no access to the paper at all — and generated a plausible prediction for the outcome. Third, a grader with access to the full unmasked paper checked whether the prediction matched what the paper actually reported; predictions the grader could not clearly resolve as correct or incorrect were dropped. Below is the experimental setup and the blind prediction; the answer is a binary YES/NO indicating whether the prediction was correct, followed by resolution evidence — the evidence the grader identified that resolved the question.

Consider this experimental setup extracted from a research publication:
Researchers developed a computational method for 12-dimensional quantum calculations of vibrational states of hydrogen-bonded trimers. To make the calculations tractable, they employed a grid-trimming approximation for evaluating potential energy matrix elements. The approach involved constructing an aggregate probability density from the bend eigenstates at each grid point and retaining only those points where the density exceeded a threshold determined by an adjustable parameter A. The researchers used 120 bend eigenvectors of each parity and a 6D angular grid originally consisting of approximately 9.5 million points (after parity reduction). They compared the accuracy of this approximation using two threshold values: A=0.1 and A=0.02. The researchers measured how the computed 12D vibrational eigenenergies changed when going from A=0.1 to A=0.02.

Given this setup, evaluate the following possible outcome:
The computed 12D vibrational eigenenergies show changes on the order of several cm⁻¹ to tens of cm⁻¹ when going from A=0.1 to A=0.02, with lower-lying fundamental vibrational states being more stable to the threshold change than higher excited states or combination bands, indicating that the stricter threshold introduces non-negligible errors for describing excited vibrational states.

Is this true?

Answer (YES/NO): NO